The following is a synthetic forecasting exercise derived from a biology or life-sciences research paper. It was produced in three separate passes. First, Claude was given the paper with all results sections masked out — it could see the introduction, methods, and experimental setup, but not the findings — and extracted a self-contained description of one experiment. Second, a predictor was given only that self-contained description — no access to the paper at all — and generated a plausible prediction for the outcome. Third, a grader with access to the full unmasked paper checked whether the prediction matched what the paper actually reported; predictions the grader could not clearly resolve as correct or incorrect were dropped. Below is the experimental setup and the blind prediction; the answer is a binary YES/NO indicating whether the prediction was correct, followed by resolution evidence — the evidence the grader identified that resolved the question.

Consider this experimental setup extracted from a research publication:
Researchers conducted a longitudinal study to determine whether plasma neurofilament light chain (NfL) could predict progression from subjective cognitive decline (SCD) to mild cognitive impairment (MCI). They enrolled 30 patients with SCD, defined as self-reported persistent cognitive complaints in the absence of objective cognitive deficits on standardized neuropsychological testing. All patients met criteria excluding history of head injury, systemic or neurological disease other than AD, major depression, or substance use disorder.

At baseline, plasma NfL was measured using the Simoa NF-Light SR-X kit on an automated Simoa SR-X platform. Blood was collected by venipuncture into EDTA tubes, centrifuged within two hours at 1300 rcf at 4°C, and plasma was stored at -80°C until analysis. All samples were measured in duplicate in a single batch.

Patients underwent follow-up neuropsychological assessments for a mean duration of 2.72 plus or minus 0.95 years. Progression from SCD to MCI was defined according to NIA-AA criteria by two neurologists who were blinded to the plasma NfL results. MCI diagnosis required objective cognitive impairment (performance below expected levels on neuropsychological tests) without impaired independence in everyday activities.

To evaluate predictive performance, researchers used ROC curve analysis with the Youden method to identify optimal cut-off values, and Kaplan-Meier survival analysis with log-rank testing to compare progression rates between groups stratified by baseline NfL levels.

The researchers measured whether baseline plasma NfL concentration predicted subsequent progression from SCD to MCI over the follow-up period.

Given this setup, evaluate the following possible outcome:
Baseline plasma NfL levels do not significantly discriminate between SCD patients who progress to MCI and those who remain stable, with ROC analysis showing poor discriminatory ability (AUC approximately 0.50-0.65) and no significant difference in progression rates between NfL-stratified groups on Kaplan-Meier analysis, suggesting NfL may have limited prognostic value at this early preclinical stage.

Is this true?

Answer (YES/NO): NO